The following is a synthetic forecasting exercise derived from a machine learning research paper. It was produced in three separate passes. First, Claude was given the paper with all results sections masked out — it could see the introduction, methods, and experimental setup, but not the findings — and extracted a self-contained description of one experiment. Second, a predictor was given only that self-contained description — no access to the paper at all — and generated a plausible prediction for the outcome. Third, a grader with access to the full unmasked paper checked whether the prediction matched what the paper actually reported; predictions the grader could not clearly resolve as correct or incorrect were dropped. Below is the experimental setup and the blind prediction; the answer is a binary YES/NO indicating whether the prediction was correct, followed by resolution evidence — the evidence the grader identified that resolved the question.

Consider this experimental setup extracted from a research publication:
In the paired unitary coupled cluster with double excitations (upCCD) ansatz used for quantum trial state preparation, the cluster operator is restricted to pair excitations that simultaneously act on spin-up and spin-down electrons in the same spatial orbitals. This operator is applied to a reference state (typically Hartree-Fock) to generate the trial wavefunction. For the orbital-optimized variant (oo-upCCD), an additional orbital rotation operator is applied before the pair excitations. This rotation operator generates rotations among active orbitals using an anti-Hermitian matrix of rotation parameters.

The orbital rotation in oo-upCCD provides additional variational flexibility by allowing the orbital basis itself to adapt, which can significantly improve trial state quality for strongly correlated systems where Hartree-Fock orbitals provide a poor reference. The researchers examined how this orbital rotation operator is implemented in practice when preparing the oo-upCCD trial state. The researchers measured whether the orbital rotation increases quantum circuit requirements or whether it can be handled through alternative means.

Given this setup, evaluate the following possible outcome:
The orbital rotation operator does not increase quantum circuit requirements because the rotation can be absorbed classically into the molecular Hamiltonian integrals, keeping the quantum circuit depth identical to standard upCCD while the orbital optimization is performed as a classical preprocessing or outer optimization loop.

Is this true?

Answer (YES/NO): YES